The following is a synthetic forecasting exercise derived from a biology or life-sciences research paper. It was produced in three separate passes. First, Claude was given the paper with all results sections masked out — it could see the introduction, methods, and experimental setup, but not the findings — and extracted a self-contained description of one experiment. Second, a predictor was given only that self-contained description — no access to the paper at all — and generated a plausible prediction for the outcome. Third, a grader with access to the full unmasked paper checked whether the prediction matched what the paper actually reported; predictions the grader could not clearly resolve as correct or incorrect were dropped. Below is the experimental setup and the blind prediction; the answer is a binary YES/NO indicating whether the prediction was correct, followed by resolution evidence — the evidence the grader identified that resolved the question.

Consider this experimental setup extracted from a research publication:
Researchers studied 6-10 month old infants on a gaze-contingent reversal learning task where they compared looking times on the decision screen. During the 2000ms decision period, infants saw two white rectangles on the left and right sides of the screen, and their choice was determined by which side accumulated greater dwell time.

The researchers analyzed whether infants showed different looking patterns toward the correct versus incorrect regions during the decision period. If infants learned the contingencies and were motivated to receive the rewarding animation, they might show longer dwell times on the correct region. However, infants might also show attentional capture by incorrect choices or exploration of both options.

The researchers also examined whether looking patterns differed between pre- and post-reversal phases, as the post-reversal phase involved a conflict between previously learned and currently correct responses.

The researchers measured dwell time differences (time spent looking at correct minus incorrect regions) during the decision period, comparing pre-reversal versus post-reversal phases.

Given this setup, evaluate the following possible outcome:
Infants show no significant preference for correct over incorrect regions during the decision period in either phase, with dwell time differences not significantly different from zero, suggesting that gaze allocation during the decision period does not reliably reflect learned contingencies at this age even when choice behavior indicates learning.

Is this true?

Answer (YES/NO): NO